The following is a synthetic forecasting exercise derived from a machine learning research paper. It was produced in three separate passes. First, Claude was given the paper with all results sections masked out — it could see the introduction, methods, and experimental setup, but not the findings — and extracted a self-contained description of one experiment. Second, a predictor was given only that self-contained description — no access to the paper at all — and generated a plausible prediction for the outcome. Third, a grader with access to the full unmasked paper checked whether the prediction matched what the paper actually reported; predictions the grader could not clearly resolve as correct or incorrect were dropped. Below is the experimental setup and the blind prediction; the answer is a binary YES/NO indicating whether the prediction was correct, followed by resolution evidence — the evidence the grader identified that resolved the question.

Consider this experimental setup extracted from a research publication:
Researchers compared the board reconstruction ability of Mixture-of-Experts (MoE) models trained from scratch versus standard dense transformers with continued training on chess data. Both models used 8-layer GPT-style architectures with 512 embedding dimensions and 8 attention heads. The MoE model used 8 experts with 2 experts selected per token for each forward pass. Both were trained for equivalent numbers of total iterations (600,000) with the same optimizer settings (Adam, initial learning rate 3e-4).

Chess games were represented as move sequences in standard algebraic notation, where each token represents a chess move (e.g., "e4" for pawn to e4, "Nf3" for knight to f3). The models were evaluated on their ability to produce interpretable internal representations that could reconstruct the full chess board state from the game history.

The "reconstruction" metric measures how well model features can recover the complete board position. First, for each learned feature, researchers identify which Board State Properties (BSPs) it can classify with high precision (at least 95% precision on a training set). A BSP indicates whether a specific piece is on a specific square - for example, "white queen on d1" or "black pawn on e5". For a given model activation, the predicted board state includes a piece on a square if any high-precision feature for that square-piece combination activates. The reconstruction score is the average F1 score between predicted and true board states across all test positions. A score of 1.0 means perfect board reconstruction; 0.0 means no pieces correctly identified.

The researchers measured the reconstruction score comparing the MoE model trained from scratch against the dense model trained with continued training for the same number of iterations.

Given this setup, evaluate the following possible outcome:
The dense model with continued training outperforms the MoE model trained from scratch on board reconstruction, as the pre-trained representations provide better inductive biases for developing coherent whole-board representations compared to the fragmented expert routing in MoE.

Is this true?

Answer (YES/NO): YES